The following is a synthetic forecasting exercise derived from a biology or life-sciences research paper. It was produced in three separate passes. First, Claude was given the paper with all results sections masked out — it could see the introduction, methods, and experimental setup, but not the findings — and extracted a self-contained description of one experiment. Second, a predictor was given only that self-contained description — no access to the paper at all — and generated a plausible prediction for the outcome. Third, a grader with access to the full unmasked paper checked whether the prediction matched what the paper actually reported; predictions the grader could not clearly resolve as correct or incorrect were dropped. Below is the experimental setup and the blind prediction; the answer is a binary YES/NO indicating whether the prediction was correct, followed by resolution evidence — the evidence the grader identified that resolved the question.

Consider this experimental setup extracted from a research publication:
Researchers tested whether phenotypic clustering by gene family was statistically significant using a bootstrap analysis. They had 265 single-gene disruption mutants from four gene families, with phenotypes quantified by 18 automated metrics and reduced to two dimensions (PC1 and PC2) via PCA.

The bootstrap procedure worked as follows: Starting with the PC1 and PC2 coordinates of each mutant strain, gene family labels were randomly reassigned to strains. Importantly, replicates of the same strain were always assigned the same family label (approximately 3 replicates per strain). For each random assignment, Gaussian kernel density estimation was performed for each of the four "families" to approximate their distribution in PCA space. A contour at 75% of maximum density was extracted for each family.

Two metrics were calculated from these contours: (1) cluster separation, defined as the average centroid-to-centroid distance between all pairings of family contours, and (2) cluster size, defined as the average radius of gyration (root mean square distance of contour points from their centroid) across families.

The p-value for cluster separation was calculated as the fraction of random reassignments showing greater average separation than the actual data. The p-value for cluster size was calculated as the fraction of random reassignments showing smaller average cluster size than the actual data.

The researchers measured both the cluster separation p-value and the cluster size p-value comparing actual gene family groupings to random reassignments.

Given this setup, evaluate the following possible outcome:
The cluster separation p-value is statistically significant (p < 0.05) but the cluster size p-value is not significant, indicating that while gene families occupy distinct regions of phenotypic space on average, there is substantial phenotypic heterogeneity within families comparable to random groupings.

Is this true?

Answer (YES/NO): NO